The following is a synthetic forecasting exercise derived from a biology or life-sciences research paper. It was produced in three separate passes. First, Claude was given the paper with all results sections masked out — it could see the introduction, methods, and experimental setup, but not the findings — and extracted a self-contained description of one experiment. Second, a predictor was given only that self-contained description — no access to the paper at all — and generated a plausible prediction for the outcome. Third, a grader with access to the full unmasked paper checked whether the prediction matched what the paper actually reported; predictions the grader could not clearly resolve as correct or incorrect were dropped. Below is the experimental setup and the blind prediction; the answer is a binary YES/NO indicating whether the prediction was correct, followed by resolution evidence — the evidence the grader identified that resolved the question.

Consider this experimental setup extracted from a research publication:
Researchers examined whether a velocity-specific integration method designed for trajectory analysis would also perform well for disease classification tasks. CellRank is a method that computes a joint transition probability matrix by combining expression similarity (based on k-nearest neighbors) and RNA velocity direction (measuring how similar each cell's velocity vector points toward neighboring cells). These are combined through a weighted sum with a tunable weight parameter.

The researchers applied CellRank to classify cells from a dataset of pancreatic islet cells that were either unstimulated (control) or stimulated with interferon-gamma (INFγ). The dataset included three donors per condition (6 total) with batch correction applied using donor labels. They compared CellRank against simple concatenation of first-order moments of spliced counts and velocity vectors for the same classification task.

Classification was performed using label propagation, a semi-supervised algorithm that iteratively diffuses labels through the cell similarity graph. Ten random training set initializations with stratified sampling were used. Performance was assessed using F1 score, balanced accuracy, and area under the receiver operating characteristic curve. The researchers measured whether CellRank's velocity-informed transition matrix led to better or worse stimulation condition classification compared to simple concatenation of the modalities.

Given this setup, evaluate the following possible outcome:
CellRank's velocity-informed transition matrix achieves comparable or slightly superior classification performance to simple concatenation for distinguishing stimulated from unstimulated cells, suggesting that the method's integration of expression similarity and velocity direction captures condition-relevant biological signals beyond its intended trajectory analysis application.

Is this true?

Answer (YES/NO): YES